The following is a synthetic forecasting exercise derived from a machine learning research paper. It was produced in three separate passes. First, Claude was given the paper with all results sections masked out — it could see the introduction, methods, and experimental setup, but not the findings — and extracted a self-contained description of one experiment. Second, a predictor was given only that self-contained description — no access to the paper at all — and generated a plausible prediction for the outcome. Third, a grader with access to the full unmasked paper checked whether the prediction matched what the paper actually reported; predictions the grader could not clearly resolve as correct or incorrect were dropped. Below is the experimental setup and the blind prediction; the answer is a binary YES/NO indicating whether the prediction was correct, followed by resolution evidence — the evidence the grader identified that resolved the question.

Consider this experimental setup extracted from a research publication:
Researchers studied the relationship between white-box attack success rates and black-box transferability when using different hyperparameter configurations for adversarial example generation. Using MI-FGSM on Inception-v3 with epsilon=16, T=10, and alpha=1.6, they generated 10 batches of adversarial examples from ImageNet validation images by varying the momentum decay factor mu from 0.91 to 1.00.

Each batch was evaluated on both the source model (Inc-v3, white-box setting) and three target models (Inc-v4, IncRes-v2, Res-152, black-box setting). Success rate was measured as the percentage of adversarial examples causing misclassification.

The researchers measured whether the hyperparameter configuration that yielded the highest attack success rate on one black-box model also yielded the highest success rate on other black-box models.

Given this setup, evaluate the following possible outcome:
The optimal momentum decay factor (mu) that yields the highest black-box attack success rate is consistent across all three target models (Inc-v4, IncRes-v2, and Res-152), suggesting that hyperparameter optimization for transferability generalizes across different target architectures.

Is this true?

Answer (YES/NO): NO